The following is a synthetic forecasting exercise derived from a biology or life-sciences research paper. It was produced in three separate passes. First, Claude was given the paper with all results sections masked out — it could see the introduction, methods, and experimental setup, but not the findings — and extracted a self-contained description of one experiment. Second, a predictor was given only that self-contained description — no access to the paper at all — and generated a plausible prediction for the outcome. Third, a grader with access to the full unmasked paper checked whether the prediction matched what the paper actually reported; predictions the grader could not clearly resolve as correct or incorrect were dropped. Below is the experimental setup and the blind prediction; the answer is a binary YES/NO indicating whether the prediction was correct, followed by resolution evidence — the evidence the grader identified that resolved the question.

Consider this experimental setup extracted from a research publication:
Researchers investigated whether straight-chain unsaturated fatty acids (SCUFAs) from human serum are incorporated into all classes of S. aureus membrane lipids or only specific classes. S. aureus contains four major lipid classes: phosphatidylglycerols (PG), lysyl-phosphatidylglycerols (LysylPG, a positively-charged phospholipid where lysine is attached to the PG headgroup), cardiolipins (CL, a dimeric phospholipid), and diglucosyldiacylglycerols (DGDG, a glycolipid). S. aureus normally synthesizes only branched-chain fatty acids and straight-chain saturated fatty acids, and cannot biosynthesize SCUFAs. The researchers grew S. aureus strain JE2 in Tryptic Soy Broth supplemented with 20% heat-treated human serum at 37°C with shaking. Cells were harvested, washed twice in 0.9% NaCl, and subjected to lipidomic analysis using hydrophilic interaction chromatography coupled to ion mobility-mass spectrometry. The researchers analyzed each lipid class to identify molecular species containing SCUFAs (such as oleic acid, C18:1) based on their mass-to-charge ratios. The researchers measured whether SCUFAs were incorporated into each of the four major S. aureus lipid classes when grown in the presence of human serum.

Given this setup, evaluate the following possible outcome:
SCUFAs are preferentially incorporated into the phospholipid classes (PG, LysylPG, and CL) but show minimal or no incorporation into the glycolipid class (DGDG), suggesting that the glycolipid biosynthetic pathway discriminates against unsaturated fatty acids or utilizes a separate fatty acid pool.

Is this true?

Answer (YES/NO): NO